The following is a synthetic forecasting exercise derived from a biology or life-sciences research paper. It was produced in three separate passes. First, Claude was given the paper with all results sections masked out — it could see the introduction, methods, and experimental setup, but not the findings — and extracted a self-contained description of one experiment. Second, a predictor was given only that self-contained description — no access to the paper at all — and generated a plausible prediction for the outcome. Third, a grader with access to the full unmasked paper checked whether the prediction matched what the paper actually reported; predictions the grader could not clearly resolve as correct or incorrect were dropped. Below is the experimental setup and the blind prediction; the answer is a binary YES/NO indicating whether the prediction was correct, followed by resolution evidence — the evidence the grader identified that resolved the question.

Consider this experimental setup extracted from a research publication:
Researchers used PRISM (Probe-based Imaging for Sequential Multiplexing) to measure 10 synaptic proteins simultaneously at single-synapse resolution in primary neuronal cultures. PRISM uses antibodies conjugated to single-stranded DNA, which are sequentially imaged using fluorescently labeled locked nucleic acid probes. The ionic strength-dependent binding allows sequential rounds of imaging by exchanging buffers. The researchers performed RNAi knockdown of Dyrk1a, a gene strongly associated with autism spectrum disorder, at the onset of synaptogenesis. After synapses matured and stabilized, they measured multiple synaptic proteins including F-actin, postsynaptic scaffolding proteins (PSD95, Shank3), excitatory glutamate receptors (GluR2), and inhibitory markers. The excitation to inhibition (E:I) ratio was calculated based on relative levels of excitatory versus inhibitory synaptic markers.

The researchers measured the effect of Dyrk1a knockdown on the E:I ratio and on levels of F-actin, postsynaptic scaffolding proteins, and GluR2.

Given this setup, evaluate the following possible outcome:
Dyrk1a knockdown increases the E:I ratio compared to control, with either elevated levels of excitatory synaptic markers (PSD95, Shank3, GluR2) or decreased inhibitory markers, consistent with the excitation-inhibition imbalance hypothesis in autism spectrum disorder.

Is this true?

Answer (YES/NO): NO